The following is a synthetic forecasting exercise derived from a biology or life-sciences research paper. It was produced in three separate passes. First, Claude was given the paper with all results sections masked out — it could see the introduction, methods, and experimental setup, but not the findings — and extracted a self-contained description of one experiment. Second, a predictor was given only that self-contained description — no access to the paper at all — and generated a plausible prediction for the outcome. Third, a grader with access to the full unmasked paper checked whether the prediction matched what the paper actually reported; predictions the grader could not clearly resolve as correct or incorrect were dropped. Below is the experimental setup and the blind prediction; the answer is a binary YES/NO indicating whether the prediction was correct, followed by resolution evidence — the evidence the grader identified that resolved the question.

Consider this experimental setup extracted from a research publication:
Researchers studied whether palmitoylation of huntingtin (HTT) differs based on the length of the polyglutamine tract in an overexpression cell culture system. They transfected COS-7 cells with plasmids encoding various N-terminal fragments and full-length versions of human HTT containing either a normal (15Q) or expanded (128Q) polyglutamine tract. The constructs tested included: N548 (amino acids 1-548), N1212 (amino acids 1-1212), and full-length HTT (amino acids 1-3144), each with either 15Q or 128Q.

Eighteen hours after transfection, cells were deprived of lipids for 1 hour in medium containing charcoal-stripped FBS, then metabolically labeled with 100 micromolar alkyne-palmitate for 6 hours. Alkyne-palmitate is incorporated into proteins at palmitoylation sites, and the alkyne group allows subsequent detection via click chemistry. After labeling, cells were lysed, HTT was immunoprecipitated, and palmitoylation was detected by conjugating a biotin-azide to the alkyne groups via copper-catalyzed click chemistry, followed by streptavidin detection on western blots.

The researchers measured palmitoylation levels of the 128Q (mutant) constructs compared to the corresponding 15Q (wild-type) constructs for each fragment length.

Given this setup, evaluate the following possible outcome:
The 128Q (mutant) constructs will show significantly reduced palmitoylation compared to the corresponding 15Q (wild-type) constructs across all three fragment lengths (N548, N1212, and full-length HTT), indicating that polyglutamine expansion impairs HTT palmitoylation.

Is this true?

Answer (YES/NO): YES